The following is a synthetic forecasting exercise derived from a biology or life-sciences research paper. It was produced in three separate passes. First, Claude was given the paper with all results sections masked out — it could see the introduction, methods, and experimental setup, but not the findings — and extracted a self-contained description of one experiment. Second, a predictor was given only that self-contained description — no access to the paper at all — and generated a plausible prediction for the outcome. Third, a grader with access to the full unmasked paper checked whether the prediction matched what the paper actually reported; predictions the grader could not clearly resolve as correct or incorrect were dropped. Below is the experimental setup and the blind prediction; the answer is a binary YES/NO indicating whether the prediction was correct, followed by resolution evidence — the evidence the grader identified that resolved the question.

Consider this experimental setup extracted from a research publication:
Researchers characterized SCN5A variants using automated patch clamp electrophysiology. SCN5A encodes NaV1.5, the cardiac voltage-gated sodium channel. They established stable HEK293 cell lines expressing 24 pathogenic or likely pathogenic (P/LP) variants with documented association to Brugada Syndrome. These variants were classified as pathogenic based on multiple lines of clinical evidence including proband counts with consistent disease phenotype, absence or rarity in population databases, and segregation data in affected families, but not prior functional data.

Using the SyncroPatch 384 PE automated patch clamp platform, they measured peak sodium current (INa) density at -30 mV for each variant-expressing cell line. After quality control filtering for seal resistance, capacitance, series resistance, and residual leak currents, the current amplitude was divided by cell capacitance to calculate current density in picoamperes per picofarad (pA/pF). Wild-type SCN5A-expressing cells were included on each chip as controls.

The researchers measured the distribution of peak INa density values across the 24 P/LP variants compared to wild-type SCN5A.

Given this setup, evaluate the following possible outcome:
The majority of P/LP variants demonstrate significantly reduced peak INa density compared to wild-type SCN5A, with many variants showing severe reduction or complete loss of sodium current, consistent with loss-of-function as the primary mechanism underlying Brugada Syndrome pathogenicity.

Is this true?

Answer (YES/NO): YES